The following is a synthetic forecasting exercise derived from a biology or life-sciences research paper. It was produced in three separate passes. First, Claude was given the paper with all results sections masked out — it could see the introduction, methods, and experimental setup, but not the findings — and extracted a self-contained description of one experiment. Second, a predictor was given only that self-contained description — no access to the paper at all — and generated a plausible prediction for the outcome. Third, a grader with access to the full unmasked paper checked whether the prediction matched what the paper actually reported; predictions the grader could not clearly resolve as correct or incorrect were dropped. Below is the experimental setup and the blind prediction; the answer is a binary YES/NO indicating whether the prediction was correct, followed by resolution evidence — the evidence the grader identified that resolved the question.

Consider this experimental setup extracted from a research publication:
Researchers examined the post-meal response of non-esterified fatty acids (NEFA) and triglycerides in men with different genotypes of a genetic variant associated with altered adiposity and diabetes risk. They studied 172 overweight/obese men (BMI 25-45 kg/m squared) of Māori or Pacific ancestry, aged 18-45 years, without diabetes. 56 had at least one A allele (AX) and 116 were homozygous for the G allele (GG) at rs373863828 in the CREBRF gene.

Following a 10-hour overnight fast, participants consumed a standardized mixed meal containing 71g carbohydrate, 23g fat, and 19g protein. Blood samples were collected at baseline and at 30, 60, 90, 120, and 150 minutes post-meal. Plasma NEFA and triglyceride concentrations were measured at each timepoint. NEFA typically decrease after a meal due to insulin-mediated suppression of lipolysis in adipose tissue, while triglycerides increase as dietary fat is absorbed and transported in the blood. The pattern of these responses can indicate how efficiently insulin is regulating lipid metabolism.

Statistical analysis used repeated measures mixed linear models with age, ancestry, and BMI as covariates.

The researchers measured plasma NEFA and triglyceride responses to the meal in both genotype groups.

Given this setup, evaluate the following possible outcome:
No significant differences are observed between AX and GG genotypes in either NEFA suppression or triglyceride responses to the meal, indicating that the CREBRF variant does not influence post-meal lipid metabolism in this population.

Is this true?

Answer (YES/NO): YES